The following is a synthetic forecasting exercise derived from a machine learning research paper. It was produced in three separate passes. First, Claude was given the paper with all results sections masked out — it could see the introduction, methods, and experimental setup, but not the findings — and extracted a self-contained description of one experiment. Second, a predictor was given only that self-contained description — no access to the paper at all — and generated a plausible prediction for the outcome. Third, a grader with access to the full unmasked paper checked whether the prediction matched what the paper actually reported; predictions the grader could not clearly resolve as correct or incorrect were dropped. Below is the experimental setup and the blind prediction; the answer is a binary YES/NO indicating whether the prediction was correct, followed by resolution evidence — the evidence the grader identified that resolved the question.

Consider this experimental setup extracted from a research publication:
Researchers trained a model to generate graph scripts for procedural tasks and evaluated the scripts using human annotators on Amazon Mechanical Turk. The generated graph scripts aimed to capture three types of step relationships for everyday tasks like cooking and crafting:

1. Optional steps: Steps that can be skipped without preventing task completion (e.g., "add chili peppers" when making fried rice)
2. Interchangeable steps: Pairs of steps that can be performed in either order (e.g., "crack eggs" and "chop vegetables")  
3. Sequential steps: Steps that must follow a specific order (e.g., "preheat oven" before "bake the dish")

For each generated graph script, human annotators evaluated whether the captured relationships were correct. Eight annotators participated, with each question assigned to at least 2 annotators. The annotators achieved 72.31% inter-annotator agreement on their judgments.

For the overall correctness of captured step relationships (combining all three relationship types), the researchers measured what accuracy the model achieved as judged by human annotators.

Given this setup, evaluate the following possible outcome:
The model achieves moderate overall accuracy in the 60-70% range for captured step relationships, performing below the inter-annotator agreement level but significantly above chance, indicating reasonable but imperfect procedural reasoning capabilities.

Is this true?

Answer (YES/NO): NO